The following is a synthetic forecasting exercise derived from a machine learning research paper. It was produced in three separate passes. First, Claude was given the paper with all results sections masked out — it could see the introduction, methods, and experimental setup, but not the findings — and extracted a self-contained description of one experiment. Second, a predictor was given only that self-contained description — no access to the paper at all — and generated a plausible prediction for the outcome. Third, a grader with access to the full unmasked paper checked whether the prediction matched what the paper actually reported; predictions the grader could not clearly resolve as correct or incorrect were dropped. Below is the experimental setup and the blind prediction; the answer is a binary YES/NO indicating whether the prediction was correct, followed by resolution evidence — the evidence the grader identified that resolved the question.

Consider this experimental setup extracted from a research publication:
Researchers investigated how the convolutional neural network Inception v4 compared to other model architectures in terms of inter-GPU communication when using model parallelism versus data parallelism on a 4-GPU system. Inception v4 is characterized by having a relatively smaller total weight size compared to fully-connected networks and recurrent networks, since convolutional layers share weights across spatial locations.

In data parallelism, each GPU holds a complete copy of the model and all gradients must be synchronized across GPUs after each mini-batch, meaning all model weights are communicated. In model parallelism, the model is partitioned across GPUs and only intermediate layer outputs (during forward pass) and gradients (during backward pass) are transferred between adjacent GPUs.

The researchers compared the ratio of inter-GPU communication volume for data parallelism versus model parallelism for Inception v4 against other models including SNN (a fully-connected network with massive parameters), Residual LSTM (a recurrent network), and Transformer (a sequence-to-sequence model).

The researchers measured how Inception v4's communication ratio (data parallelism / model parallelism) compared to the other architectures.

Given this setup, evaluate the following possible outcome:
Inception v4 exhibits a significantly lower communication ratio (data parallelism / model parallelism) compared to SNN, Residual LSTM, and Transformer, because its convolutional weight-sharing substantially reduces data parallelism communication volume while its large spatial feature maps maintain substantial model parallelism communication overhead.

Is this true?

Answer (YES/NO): YES